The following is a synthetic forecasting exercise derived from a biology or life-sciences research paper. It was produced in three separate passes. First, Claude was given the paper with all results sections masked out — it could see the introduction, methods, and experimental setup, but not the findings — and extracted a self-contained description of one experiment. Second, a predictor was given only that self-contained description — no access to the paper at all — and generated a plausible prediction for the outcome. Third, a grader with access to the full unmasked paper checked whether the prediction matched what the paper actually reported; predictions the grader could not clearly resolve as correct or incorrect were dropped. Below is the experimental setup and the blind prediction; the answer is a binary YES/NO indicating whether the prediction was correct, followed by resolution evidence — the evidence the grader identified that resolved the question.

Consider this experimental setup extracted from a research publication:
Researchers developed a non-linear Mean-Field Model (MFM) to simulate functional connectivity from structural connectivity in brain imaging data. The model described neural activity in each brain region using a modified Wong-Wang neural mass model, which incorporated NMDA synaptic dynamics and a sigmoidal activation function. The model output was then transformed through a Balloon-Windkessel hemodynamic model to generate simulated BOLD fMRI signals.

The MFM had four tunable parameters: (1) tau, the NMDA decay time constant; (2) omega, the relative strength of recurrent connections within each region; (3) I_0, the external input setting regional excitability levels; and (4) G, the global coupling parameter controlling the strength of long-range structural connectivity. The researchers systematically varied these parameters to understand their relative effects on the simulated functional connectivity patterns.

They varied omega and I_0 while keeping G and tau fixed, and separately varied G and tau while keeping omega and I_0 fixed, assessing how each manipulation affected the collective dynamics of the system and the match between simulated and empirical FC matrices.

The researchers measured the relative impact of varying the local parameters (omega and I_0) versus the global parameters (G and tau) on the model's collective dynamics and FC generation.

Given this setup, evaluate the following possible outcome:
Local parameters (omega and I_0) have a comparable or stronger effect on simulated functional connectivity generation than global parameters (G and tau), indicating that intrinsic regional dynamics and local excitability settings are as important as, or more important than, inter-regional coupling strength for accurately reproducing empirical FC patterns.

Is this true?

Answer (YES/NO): NO